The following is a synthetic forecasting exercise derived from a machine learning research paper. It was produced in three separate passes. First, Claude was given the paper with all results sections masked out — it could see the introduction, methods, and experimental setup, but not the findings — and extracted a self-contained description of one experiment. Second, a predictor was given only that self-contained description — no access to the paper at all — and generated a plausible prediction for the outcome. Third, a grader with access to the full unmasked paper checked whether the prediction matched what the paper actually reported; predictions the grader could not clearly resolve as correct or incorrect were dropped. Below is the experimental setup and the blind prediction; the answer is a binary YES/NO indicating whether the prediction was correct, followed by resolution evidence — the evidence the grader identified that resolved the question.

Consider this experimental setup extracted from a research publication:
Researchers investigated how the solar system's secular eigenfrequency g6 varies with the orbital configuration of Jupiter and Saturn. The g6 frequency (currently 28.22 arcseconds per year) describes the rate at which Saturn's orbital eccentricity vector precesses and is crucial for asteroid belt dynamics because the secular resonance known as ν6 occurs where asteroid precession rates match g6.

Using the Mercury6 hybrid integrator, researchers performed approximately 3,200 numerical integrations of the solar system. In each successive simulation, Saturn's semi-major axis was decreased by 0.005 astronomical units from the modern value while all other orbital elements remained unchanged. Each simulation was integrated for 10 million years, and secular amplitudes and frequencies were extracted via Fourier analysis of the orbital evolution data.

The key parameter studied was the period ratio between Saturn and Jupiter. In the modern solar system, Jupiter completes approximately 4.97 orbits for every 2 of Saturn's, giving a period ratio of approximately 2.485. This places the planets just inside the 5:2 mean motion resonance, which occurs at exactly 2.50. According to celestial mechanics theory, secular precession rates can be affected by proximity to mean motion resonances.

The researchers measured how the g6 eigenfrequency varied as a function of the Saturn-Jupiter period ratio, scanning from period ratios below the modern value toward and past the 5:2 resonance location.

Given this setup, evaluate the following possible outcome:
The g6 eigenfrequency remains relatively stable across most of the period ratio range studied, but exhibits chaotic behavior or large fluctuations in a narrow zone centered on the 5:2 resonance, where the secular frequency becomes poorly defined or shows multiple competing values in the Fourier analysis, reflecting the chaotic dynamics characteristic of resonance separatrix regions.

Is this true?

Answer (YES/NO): NO